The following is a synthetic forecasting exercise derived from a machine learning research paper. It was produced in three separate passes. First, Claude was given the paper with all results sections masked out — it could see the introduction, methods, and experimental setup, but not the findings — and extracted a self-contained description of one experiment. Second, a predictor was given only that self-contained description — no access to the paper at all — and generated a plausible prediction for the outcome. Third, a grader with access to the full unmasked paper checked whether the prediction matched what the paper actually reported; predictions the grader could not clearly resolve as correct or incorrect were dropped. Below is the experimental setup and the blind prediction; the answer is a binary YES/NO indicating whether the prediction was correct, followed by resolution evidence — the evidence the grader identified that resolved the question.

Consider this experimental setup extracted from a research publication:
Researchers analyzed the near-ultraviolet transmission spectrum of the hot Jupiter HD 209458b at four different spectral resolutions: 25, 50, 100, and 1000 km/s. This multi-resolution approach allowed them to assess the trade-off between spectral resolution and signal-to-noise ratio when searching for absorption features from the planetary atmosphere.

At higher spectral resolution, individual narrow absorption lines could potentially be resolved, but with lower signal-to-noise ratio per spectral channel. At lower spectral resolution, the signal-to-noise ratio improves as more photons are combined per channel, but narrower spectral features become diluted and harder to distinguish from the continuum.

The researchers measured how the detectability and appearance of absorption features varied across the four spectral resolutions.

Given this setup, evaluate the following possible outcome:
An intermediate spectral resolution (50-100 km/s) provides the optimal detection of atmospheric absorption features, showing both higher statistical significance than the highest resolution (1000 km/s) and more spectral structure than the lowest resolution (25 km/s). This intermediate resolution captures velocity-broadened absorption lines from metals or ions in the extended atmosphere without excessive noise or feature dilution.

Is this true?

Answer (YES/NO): NO